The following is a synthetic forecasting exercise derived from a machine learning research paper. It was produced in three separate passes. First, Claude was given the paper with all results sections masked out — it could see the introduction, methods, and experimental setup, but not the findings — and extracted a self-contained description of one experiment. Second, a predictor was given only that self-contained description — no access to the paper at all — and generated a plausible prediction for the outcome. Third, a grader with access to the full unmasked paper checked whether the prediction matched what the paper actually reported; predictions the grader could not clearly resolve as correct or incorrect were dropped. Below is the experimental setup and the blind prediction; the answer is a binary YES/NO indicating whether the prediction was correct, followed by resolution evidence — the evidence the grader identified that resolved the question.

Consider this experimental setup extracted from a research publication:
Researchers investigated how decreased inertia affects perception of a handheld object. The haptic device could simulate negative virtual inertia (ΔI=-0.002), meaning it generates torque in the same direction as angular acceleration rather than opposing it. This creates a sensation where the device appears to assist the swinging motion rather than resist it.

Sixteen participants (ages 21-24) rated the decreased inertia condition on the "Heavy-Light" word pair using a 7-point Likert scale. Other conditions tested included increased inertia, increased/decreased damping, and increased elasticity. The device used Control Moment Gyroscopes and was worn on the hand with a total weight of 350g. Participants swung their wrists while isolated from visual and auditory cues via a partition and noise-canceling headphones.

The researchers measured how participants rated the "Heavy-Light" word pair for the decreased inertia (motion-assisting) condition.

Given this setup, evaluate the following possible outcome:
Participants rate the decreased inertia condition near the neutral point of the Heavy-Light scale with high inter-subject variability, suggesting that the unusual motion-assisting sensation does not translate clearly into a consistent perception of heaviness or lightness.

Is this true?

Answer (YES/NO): NO